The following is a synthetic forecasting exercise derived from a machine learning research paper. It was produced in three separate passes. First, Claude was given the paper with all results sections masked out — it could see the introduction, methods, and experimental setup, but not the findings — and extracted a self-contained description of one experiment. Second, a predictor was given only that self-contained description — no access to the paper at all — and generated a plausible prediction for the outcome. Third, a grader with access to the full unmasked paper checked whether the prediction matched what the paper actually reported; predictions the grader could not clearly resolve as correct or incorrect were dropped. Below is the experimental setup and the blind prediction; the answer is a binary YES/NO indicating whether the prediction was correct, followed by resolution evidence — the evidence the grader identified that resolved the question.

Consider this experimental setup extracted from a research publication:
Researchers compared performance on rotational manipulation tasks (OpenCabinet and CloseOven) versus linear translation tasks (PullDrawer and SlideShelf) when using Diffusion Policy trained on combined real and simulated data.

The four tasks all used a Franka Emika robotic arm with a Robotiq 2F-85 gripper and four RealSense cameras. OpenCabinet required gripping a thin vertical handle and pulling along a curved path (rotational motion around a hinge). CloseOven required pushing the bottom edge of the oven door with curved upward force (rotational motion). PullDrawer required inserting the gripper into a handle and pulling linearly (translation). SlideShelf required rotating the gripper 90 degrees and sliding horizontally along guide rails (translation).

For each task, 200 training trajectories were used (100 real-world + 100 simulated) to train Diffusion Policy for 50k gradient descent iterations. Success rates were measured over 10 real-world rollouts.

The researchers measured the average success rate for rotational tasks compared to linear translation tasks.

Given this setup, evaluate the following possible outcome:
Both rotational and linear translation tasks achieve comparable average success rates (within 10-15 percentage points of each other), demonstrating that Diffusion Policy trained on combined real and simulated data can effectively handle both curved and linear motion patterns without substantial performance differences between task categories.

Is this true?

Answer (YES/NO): YES